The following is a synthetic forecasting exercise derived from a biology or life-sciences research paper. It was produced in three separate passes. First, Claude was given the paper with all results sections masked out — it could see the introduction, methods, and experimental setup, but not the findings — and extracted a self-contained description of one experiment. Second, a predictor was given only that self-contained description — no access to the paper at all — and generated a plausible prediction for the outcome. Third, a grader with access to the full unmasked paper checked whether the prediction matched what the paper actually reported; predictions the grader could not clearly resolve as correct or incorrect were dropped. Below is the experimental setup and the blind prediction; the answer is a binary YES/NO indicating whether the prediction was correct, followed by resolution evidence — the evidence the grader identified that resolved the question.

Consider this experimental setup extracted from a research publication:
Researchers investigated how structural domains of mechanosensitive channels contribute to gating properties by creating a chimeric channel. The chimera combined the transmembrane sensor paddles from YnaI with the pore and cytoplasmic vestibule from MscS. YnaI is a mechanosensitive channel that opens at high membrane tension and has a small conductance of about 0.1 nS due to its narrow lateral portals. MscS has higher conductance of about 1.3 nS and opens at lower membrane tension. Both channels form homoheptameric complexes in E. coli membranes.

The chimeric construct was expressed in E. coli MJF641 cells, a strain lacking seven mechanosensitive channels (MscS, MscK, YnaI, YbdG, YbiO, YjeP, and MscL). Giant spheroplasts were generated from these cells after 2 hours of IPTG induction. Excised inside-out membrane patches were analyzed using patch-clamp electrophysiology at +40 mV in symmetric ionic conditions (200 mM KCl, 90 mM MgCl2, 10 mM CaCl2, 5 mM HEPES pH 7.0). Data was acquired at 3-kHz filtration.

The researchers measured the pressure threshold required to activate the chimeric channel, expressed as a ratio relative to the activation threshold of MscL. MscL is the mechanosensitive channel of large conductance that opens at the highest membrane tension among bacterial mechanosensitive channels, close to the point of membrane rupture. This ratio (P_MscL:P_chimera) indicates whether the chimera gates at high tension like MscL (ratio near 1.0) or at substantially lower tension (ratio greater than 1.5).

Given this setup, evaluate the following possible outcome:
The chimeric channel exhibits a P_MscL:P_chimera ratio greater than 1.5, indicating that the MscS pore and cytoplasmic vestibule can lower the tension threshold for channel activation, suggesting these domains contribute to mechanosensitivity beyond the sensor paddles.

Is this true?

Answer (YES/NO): NO